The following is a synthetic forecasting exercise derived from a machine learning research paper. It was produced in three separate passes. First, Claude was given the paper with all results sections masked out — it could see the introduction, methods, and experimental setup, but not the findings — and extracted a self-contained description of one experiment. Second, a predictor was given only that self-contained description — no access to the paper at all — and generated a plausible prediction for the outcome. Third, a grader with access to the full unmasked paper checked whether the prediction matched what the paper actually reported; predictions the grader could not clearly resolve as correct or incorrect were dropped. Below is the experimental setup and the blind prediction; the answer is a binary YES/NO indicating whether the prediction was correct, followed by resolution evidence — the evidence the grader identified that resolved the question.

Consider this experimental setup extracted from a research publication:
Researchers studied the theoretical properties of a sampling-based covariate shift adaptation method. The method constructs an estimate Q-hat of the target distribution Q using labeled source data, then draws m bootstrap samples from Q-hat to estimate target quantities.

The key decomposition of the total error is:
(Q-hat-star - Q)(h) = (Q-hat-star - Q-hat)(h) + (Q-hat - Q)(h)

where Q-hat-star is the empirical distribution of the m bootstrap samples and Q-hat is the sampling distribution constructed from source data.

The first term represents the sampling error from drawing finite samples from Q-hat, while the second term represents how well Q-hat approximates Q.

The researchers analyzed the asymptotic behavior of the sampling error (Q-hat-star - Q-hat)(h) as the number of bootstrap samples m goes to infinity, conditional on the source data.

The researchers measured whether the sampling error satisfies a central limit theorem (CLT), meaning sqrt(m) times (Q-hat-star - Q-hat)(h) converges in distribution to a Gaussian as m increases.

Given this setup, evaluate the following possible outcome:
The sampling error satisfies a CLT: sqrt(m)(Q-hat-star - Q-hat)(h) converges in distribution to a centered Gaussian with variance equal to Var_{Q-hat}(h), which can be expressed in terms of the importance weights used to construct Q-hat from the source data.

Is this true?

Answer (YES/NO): NO